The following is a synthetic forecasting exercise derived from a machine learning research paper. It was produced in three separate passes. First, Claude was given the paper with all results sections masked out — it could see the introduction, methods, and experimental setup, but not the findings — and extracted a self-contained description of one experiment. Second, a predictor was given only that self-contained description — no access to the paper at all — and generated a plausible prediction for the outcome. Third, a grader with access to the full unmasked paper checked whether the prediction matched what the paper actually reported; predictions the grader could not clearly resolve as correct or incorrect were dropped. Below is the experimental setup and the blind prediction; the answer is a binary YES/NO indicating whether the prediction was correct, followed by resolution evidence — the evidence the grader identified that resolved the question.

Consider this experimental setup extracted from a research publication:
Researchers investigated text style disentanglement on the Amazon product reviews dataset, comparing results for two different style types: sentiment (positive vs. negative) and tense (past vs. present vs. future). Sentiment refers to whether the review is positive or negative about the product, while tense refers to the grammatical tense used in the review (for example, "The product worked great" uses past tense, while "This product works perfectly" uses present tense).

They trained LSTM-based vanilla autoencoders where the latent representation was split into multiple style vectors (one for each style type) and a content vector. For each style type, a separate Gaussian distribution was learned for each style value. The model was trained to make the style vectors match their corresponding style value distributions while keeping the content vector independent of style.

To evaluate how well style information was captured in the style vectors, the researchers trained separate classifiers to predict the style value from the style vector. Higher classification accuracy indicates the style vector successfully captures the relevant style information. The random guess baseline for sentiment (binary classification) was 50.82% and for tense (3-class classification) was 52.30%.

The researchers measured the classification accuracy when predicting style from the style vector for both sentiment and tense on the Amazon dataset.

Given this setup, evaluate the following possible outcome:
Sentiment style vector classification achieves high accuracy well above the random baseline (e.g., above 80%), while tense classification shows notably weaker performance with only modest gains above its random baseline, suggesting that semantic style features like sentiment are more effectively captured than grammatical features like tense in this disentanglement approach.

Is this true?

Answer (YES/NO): NO